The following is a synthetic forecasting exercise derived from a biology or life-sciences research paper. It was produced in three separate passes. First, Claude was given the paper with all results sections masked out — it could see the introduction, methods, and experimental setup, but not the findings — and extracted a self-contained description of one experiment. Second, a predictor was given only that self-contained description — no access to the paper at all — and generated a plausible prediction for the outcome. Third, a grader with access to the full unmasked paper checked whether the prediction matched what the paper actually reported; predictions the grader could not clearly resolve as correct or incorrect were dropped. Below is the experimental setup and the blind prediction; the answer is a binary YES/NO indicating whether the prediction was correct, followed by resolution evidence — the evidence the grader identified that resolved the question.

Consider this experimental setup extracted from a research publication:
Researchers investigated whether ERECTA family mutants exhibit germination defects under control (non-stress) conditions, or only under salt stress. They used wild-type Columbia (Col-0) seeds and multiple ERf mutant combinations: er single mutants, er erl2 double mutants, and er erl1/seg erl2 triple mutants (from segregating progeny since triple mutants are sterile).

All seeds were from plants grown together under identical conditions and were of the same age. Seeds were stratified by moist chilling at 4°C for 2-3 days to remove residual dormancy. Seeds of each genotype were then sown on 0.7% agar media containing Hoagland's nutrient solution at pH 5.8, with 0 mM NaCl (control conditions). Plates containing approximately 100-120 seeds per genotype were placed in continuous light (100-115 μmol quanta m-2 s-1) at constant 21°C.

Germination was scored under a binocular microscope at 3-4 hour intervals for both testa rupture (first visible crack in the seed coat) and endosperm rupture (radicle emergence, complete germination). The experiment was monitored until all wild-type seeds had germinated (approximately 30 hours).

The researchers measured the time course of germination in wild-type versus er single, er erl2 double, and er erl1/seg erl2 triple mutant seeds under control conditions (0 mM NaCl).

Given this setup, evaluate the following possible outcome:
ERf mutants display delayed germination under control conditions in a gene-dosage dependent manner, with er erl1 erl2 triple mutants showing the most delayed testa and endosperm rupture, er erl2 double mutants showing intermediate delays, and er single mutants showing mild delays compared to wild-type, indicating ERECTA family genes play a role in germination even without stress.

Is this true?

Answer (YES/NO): NO